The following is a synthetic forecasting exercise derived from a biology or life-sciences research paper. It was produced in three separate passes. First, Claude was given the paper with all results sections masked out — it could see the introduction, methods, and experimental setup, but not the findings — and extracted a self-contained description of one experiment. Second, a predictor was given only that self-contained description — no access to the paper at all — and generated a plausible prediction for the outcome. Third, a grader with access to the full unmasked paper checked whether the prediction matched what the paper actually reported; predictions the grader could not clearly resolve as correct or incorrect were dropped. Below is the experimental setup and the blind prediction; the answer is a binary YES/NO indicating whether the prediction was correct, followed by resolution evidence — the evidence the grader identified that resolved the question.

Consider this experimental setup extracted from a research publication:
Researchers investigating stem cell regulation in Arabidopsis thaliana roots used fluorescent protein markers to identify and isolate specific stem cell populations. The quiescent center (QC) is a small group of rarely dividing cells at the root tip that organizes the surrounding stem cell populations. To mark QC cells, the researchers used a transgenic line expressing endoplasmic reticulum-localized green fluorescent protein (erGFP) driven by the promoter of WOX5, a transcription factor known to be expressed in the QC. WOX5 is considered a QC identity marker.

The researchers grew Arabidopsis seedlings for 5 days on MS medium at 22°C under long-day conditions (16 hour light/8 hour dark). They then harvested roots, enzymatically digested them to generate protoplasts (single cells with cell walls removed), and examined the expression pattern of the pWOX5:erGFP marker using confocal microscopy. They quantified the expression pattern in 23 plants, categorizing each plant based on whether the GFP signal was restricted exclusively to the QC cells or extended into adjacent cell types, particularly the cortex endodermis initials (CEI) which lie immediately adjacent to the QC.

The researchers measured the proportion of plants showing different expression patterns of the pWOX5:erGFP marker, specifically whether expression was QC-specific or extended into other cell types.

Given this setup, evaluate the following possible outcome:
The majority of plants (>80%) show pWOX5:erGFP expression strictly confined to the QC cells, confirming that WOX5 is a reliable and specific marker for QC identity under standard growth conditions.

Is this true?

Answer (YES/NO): NO